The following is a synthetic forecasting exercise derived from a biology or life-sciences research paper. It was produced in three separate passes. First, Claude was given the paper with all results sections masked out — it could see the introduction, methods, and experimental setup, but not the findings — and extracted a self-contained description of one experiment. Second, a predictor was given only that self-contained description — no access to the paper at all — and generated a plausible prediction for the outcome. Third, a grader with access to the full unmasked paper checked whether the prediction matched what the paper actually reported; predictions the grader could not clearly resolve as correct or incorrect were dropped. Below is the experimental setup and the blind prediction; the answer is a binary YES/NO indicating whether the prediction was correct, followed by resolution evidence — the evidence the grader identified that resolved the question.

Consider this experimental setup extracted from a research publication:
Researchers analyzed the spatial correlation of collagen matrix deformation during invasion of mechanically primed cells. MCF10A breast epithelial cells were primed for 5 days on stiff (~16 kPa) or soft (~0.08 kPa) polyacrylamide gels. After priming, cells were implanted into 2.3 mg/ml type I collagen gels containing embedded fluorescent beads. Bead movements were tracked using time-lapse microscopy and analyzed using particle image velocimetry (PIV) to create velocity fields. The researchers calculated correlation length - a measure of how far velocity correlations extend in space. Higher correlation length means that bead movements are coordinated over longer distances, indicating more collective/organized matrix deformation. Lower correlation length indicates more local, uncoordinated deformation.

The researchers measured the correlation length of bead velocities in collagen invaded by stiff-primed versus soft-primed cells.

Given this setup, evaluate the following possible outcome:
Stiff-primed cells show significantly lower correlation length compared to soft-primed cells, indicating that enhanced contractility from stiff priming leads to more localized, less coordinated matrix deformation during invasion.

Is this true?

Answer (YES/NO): NO